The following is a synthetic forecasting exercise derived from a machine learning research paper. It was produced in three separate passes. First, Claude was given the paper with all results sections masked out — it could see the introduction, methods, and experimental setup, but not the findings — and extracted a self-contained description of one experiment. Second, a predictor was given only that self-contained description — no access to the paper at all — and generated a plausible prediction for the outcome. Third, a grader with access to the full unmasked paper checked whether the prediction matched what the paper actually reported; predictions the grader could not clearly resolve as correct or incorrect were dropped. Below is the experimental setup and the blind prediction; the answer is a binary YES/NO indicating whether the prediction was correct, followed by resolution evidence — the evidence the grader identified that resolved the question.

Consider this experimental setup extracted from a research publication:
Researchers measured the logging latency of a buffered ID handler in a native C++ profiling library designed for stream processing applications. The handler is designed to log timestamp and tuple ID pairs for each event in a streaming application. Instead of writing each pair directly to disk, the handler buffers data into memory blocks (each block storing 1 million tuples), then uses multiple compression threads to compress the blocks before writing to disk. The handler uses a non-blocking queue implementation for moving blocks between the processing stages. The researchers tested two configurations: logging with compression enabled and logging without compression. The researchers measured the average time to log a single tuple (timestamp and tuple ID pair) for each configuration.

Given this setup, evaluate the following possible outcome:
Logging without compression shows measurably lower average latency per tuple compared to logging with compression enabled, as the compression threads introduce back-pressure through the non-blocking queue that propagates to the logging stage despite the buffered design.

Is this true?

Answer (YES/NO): NO